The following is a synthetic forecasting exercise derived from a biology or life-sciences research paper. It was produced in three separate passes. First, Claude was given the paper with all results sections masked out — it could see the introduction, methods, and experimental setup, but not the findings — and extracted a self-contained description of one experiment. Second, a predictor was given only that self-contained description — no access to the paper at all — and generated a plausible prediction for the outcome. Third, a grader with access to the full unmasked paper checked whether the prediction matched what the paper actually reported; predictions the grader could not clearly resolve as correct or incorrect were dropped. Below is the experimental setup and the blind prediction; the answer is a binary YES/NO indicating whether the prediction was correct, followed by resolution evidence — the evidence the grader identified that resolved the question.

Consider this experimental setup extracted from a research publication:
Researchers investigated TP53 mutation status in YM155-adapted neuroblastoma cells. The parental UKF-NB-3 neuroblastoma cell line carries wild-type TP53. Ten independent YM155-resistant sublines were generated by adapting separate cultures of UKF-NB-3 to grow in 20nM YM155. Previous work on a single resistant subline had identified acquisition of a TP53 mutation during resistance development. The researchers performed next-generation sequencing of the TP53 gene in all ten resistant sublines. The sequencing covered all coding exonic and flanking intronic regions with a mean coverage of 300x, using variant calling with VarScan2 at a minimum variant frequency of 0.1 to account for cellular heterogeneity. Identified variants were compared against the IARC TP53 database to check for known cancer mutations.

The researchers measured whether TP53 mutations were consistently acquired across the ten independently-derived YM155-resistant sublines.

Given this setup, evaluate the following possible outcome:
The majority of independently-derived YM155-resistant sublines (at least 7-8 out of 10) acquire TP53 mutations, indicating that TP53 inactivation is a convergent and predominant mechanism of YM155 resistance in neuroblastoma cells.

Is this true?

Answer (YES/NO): NO